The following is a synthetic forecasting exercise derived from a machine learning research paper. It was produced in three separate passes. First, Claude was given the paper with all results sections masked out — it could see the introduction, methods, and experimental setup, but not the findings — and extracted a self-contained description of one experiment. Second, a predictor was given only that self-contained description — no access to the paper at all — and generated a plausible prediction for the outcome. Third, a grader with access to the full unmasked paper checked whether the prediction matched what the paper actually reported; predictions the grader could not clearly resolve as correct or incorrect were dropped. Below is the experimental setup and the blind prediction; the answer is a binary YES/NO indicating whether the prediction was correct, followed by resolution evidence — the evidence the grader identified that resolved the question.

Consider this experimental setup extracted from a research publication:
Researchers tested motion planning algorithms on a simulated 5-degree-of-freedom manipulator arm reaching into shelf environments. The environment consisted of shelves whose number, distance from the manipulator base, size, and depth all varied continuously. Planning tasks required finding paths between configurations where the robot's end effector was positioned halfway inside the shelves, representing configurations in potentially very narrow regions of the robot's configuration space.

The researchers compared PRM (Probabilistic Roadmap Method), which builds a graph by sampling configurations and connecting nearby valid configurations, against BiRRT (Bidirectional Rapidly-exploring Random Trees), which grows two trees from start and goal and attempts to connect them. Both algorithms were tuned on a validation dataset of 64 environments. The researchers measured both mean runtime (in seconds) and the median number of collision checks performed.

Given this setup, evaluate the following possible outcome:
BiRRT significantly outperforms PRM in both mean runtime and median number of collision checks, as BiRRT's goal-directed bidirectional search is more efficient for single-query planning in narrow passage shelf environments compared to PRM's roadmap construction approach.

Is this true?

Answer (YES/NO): NO